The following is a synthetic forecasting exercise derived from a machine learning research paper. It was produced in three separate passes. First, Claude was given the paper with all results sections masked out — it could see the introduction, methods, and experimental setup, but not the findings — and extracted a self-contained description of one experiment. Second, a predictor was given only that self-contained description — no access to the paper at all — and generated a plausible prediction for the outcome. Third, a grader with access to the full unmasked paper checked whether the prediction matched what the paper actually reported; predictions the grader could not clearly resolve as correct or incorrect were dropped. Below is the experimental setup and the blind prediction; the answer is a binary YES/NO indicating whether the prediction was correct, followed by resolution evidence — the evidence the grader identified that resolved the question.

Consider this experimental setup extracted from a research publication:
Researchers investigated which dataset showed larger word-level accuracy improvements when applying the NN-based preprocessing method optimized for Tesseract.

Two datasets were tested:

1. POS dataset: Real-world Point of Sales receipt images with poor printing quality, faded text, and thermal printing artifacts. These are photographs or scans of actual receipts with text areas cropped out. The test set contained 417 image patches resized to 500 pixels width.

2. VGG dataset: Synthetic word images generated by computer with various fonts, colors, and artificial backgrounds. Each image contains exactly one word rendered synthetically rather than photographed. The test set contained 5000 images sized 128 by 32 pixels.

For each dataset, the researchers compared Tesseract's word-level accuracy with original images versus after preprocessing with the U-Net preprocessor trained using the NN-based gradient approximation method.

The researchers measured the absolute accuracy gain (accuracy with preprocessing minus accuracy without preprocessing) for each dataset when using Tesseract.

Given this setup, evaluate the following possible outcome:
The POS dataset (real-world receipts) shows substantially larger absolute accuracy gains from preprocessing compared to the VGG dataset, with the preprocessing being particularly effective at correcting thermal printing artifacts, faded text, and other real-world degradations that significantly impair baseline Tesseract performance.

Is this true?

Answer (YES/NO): NO